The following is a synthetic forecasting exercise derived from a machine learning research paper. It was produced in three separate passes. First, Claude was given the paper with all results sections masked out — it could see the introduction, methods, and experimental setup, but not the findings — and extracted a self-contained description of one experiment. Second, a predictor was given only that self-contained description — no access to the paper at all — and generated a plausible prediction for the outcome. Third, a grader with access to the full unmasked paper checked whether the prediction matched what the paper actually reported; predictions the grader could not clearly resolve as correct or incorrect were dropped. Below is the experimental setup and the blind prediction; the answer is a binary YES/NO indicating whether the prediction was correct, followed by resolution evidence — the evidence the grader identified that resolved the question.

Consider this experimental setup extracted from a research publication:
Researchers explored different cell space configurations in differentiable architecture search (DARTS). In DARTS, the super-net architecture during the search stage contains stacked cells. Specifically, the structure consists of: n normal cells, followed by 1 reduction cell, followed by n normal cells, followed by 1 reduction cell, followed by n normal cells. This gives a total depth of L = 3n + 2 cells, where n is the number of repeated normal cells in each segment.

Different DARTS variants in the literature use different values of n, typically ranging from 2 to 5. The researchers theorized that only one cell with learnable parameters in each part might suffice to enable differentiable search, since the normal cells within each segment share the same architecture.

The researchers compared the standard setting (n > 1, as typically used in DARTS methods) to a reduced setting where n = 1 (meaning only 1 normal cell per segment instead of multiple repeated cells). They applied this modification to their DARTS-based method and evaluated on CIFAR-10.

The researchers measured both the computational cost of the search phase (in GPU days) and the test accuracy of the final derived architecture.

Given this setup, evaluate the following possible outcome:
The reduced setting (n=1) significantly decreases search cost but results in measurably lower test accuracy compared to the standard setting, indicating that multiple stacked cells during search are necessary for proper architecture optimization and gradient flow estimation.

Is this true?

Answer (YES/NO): NO